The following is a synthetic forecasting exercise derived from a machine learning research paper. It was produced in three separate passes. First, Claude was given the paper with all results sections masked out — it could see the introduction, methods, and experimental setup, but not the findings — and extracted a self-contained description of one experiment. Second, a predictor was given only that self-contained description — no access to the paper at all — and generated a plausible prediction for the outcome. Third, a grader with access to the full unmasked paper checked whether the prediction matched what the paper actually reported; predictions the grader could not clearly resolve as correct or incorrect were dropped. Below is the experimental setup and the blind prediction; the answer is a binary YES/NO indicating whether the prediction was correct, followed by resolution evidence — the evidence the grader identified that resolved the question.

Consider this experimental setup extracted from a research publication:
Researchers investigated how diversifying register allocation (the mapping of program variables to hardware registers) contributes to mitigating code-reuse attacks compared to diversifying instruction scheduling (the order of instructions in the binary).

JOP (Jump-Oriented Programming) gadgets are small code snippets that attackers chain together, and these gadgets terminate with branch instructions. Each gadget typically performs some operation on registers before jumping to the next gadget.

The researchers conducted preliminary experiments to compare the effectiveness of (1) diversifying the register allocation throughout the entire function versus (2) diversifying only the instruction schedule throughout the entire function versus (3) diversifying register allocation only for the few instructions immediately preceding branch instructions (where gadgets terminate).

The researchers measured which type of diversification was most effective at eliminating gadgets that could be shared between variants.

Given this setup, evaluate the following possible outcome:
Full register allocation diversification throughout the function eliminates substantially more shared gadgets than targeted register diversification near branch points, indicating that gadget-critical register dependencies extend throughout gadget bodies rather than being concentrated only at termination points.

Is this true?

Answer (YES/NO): NO